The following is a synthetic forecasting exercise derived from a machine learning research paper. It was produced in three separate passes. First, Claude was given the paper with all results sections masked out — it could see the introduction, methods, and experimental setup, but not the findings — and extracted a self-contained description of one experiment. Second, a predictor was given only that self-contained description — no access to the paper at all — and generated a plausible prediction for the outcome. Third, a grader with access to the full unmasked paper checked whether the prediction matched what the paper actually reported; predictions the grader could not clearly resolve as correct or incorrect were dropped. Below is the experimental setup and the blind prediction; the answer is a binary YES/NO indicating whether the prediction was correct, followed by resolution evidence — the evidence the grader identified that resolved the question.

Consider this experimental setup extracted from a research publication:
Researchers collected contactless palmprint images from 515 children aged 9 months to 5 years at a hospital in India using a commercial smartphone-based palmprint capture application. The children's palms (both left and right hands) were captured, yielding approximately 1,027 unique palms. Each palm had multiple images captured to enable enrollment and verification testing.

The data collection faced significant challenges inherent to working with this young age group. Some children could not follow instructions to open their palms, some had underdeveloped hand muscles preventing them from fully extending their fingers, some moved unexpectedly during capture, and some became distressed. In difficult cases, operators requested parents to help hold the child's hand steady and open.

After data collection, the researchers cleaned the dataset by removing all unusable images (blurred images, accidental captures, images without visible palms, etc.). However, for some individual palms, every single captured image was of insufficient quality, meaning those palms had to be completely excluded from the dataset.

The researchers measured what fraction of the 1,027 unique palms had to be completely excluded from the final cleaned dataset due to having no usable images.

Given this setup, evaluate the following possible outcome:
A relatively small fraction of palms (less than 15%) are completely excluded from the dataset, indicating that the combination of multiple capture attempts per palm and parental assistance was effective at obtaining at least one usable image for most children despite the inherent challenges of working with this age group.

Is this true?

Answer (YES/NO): YES